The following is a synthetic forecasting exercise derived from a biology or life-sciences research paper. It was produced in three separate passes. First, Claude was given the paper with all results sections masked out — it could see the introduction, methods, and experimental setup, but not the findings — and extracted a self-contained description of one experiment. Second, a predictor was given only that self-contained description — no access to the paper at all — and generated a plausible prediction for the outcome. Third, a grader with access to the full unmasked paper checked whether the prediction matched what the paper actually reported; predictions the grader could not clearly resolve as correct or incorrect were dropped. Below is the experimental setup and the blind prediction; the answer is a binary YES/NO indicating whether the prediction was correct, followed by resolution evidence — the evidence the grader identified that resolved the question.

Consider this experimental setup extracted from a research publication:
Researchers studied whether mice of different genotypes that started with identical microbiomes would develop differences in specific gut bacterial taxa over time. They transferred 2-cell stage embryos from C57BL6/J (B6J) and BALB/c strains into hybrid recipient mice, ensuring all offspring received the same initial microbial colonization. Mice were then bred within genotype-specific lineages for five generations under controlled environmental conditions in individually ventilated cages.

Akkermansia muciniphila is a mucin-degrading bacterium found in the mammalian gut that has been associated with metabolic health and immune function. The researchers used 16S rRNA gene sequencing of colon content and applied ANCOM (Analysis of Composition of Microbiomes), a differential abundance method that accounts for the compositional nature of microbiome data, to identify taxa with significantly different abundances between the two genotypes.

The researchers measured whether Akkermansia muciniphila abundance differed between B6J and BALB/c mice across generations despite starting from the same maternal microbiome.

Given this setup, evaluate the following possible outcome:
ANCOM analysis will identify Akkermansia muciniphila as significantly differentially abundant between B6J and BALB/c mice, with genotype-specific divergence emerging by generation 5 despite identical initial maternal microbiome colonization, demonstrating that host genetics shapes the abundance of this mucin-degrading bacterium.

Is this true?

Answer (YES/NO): YES